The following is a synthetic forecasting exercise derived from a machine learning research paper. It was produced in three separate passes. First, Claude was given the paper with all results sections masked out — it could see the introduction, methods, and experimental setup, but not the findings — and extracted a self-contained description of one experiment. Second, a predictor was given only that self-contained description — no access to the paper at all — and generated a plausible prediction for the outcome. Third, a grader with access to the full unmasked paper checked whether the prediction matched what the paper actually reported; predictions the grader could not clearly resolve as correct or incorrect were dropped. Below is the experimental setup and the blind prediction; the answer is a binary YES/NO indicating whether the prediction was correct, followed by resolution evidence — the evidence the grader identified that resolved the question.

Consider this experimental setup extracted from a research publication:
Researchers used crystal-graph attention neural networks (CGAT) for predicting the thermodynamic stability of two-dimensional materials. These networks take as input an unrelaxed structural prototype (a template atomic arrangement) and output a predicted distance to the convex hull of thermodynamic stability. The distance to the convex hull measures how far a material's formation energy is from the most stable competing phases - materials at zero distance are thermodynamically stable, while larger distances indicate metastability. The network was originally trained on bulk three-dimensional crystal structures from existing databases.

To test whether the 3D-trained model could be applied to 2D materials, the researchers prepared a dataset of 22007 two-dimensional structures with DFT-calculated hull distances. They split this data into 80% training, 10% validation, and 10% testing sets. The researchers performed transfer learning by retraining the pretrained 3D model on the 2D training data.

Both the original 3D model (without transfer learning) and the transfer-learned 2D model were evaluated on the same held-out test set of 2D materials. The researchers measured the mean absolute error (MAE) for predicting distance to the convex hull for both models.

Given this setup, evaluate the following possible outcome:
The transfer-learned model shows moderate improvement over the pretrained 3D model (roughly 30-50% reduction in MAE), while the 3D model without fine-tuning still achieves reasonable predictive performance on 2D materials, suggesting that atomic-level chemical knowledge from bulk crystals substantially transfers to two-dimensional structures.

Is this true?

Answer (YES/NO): NO